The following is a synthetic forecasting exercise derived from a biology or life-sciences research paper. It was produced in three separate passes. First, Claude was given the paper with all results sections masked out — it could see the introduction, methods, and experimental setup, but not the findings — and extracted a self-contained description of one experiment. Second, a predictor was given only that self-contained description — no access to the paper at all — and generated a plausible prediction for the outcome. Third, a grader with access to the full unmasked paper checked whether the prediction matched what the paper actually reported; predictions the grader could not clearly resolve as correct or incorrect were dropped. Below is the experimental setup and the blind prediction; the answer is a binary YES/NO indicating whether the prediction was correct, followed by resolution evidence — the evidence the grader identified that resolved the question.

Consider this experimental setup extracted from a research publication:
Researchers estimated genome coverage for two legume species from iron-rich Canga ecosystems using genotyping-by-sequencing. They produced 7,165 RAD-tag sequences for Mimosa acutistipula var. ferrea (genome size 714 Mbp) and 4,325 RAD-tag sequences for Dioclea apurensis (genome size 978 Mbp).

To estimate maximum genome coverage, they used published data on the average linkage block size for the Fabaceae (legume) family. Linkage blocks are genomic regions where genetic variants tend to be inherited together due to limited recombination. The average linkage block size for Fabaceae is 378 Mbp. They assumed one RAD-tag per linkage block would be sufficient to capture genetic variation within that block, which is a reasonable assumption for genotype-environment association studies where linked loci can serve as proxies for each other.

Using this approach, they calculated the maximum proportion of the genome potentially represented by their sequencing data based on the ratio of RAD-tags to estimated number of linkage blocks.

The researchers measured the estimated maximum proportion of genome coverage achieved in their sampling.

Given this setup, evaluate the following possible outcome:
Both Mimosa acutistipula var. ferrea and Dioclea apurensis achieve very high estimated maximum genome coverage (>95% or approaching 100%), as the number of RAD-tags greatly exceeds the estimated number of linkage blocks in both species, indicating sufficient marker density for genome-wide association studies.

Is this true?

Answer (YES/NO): YES